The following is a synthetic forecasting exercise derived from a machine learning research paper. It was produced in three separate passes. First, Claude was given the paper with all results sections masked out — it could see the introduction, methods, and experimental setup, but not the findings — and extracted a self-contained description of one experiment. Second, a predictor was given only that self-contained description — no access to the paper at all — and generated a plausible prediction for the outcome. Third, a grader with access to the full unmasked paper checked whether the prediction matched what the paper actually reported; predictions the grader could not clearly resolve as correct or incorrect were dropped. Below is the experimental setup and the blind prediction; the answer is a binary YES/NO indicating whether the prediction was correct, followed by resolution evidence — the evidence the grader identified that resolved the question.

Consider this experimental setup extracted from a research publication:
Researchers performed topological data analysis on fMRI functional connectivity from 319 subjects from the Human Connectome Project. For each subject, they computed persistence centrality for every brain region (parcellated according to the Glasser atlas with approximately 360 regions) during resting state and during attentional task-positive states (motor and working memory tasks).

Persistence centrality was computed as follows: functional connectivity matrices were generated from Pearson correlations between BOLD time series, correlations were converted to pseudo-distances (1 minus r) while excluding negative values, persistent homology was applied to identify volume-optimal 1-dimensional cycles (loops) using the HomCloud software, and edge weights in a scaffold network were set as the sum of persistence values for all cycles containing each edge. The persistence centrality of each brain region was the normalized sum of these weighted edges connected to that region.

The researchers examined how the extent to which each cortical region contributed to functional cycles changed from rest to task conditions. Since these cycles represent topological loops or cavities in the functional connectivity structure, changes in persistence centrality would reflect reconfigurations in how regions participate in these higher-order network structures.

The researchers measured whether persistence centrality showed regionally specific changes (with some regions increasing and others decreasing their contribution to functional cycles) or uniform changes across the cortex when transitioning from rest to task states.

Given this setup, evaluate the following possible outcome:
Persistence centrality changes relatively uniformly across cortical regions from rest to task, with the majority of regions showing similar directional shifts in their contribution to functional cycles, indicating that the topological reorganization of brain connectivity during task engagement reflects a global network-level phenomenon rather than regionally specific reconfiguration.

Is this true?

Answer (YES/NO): NO